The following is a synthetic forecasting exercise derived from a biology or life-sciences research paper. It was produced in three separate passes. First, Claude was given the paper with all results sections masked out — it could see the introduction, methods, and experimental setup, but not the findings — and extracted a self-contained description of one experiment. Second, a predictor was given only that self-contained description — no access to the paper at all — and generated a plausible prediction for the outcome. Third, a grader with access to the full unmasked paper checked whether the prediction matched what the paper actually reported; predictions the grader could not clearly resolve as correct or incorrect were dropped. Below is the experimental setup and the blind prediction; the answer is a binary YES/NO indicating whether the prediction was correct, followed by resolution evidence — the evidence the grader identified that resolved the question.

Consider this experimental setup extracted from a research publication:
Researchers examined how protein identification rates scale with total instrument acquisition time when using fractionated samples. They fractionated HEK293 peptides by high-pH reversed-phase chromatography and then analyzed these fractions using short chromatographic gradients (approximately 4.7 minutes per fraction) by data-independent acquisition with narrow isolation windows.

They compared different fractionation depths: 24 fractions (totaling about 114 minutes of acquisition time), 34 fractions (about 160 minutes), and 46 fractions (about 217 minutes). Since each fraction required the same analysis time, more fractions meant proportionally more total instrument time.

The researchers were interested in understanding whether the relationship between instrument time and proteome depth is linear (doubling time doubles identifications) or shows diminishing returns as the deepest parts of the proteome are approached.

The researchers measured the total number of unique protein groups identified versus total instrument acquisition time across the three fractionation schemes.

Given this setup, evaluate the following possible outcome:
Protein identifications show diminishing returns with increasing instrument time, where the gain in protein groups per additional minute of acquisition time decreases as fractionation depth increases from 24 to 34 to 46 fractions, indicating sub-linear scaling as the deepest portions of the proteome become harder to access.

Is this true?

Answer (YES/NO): YES